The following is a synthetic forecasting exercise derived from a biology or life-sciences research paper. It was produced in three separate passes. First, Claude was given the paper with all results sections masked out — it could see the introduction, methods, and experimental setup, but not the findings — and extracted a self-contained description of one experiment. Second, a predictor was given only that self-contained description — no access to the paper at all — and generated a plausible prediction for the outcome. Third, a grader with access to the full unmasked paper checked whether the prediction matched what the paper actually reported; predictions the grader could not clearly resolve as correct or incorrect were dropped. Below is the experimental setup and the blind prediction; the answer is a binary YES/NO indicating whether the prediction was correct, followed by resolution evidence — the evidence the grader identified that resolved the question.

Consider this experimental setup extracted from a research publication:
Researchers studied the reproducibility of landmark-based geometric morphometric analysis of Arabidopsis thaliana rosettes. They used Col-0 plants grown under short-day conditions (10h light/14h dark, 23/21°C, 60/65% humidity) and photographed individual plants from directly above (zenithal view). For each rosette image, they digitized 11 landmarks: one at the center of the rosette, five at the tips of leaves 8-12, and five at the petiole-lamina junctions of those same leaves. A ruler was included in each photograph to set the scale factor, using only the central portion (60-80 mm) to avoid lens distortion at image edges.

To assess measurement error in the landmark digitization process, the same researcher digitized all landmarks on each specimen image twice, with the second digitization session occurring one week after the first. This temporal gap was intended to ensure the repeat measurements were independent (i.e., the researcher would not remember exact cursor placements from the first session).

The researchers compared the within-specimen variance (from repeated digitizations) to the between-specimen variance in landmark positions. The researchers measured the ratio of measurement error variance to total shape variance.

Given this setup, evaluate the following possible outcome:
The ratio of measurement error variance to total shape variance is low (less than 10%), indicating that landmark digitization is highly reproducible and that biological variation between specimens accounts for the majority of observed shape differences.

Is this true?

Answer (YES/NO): YES